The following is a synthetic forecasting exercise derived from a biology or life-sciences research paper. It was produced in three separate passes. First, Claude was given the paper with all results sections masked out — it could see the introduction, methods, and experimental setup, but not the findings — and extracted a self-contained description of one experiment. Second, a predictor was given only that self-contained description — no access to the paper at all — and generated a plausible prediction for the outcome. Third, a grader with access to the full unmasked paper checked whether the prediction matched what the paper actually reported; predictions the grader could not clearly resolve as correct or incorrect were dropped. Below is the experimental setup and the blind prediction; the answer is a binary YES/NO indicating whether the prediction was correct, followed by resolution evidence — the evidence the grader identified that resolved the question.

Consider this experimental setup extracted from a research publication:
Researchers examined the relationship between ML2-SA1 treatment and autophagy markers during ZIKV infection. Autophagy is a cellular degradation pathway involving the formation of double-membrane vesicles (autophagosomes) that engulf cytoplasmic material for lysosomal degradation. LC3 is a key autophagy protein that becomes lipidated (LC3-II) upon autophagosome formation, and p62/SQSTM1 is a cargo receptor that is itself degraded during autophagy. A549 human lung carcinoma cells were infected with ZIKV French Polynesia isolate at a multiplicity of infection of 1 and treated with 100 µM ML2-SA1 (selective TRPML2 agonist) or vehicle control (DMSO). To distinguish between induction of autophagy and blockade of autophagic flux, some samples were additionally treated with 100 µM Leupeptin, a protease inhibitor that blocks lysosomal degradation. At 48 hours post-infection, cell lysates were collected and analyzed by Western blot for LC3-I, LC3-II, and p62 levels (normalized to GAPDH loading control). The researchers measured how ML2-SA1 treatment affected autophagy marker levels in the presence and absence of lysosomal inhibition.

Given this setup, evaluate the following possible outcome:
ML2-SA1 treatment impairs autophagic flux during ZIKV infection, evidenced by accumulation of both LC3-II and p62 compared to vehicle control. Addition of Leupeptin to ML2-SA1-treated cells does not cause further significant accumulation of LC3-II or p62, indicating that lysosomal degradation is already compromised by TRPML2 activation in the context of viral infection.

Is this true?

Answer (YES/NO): NO